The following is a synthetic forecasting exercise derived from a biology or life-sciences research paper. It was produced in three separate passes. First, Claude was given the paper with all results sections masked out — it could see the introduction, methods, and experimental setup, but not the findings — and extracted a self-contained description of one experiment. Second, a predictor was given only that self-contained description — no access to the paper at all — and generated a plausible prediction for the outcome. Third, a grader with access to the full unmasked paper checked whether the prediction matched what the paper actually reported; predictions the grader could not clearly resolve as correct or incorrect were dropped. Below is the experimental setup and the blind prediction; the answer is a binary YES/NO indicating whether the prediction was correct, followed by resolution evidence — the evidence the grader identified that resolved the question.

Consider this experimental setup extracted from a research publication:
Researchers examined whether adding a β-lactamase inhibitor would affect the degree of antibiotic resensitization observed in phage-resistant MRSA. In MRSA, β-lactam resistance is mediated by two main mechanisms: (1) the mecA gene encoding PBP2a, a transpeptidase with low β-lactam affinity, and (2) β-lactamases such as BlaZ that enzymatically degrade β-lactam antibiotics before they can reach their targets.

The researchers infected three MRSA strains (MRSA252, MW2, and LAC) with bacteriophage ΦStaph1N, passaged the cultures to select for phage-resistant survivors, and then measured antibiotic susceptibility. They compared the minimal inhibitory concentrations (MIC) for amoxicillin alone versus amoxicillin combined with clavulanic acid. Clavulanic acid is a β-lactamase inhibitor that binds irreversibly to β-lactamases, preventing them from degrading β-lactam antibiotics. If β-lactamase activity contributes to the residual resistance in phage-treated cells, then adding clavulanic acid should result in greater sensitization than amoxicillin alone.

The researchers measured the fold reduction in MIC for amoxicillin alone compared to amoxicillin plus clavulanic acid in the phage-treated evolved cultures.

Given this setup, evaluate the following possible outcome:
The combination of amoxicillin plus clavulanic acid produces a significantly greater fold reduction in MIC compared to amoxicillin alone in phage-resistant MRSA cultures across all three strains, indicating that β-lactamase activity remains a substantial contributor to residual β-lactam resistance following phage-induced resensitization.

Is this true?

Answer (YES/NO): YES